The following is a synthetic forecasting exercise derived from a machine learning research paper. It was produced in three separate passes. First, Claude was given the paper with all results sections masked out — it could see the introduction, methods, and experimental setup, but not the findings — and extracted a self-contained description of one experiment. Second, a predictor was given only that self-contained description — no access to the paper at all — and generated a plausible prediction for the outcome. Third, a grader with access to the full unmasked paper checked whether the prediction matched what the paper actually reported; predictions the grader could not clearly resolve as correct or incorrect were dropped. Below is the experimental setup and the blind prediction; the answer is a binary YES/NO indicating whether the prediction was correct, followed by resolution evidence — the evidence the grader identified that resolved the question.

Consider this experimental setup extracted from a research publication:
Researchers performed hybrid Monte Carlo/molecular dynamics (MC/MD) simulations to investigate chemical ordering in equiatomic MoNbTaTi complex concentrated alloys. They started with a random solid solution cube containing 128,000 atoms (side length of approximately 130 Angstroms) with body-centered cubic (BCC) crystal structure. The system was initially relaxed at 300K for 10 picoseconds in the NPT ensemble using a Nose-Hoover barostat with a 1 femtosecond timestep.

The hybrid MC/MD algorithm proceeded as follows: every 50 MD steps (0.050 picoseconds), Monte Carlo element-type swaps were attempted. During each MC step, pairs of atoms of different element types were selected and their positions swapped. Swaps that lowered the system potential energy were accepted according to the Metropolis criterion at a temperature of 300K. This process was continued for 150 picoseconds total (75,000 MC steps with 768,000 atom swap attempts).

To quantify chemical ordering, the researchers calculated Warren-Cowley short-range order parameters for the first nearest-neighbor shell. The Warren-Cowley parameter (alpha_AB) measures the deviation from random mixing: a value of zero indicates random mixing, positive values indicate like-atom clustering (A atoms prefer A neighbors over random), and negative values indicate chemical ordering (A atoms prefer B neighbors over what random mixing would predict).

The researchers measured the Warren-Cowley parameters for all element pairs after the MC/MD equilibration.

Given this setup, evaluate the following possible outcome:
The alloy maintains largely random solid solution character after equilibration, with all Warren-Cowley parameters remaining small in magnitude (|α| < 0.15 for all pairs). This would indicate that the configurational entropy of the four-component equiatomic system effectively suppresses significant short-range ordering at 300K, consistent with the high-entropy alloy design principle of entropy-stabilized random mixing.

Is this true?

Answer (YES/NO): NO